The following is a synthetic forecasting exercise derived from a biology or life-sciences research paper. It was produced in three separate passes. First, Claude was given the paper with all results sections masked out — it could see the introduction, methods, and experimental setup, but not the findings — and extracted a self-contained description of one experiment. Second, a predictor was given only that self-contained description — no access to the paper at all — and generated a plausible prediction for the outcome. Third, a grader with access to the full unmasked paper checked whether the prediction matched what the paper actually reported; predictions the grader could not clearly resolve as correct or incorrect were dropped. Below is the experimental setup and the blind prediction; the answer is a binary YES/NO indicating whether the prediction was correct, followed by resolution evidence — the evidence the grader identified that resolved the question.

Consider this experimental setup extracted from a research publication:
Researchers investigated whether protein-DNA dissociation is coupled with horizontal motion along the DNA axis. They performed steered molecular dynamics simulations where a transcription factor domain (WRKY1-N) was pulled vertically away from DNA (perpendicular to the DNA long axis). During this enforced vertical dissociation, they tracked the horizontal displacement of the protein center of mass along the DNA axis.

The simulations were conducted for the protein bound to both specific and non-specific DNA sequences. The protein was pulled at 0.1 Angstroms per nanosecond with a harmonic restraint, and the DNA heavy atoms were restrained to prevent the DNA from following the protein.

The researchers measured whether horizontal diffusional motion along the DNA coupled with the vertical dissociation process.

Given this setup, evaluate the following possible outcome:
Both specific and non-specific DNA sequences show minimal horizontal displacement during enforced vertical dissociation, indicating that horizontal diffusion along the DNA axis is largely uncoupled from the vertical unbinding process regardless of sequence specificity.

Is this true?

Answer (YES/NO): NO